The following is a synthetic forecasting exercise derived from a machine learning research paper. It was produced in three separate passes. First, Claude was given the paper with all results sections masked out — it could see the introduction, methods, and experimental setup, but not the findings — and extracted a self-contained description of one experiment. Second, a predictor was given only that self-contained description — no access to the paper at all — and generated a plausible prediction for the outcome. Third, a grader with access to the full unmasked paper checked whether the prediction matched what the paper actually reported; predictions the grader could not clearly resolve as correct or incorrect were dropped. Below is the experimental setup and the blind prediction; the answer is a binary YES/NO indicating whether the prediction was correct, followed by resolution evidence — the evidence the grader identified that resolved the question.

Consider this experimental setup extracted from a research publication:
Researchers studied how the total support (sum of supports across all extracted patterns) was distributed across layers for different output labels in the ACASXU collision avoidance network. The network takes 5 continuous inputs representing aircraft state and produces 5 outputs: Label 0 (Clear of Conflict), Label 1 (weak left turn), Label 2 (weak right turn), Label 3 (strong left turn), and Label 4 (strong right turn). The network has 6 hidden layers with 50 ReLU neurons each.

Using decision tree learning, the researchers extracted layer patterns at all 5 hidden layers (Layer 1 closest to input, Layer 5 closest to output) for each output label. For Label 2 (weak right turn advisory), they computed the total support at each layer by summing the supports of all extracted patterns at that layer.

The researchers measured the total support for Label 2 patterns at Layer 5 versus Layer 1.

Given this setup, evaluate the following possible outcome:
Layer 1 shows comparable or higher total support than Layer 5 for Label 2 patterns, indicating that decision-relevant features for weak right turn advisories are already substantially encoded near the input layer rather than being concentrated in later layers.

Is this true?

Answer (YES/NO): NO